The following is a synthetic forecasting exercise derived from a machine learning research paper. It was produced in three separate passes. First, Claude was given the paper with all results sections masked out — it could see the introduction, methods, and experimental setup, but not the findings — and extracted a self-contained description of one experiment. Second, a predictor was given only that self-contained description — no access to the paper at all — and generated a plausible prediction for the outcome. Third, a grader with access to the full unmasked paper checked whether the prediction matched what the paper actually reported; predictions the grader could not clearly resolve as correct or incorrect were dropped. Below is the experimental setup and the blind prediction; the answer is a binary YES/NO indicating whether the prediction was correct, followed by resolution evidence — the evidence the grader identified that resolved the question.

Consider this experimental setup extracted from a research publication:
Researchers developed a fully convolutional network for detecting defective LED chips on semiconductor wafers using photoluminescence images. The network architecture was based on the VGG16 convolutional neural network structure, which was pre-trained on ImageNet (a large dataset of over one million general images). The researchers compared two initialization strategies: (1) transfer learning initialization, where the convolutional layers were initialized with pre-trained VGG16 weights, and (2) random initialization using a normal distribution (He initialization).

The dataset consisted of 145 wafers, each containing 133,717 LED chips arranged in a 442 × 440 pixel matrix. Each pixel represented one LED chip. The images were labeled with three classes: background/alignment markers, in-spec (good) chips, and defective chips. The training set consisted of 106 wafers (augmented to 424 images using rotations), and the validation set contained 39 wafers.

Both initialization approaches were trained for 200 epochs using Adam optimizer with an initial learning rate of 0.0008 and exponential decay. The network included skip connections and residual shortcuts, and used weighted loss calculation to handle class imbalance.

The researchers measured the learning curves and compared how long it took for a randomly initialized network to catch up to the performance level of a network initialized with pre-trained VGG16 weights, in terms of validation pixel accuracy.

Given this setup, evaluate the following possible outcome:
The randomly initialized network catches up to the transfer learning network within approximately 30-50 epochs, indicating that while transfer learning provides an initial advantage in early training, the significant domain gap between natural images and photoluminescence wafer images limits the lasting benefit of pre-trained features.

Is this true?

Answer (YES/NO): NO